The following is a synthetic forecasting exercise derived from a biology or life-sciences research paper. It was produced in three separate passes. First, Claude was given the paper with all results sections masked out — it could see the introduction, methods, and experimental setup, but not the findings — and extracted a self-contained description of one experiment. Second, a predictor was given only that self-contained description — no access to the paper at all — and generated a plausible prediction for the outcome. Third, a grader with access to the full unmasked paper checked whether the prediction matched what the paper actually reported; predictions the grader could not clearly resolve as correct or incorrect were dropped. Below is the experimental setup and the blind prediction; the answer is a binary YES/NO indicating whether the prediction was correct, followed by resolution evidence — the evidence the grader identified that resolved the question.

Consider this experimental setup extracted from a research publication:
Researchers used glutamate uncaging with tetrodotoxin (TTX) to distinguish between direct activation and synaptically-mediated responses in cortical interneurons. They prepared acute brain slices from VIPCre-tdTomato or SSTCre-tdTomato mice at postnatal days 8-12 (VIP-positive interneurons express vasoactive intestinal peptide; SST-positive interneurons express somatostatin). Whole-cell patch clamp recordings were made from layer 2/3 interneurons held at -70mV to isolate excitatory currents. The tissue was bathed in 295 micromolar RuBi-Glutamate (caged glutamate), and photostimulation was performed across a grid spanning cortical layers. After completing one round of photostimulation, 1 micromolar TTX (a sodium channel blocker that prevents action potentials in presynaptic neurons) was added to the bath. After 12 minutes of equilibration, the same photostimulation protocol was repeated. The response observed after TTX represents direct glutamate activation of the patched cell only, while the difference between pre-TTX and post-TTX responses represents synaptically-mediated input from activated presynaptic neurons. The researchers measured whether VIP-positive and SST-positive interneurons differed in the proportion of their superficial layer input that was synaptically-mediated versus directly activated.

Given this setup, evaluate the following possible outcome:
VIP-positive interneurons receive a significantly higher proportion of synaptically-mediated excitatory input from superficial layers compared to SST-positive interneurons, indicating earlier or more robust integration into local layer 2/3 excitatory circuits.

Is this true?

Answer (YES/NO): NO